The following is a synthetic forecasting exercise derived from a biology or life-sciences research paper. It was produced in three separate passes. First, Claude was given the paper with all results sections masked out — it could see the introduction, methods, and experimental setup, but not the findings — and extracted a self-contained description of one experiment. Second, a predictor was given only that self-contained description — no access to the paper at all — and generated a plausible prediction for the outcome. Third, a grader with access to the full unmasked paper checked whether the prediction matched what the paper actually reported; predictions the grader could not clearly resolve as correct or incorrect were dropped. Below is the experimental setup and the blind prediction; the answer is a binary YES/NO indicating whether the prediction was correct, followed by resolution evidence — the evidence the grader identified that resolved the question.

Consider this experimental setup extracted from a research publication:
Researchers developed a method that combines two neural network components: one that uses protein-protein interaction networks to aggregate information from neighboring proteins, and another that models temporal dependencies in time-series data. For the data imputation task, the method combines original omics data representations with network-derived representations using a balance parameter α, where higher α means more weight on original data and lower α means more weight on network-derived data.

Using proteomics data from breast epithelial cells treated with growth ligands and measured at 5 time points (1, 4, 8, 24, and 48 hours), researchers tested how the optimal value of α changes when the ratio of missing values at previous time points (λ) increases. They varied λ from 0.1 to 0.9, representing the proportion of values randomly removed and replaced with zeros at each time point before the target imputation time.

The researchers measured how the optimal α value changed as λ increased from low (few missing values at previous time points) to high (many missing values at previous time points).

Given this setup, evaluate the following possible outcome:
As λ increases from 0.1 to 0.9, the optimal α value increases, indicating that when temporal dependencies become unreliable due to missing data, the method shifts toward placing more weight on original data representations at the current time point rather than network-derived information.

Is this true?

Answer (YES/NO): NO